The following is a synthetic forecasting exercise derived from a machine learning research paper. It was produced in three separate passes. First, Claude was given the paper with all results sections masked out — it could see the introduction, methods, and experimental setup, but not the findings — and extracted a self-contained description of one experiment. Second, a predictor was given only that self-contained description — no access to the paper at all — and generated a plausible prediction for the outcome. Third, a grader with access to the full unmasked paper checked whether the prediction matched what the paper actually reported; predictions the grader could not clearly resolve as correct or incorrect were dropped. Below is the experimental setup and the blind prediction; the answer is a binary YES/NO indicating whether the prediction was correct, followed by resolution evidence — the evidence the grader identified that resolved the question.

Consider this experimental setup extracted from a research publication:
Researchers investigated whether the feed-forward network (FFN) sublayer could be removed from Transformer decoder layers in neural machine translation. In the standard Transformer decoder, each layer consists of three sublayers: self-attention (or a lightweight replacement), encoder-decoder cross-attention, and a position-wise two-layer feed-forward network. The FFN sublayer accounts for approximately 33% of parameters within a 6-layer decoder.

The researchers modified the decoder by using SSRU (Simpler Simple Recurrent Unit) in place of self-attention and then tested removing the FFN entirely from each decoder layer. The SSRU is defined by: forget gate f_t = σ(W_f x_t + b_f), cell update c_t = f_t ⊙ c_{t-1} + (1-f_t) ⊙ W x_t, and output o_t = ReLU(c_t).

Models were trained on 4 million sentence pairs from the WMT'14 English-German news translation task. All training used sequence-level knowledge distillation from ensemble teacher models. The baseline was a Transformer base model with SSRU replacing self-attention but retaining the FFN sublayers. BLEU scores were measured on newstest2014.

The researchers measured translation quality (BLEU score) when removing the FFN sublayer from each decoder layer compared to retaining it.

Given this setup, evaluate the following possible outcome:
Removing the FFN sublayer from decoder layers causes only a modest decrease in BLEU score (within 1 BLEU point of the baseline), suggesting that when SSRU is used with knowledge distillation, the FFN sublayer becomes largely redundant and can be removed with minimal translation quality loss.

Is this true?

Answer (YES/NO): YES